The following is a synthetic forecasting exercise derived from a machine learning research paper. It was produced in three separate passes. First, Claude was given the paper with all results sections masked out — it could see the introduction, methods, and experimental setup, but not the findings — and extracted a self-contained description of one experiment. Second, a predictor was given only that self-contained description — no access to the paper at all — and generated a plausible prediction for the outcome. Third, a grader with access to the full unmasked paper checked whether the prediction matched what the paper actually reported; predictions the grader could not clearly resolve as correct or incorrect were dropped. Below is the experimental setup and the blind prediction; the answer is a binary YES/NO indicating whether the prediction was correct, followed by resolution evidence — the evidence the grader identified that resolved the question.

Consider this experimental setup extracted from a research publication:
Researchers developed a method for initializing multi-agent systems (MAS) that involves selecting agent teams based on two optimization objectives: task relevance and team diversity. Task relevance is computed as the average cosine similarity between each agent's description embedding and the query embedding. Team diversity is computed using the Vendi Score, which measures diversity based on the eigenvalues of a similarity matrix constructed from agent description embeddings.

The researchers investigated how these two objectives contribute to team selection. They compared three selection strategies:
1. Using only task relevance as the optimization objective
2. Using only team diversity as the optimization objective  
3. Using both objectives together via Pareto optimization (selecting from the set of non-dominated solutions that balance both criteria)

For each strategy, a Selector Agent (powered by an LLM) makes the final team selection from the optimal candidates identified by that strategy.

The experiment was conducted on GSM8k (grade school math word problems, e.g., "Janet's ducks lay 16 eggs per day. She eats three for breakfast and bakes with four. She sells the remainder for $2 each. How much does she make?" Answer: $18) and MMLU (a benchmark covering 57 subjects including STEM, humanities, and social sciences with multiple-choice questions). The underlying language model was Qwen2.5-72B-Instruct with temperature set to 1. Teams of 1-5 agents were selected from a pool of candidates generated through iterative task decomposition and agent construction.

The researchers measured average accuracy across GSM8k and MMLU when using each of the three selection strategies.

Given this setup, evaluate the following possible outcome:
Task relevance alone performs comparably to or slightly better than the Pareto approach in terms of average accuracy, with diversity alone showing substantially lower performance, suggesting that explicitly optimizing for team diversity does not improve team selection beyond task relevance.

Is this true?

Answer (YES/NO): NO